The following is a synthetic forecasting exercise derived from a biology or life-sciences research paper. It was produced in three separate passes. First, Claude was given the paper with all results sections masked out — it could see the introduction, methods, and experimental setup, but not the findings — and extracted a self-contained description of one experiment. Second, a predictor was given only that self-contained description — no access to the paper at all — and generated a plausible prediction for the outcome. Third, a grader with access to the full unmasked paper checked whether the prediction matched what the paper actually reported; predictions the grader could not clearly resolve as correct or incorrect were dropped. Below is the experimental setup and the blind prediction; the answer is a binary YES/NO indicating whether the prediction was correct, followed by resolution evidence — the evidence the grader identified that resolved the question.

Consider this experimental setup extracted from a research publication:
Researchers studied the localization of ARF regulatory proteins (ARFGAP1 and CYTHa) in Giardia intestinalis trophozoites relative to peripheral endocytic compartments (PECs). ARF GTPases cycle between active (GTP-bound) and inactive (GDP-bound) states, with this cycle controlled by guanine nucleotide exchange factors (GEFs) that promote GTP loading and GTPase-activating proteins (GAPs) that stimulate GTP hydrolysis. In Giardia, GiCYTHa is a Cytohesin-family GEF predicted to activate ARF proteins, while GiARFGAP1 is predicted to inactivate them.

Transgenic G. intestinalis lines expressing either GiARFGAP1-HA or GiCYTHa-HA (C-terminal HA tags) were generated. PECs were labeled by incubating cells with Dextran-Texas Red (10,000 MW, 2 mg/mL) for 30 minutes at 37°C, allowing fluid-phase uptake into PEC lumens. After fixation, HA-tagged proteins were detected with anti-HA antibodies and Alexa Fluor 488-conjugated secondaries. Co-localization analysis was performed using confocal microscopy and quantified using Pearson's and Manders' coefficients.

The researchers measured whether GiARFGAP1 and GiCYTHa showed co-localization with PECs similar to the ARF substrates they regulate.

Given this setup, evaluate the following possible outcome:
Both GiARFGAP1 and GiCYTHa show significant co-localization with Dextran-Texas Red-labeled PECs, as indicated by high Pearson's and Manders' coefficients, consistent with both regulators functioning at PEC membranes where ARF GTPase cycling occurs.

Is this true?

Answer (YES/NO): YES